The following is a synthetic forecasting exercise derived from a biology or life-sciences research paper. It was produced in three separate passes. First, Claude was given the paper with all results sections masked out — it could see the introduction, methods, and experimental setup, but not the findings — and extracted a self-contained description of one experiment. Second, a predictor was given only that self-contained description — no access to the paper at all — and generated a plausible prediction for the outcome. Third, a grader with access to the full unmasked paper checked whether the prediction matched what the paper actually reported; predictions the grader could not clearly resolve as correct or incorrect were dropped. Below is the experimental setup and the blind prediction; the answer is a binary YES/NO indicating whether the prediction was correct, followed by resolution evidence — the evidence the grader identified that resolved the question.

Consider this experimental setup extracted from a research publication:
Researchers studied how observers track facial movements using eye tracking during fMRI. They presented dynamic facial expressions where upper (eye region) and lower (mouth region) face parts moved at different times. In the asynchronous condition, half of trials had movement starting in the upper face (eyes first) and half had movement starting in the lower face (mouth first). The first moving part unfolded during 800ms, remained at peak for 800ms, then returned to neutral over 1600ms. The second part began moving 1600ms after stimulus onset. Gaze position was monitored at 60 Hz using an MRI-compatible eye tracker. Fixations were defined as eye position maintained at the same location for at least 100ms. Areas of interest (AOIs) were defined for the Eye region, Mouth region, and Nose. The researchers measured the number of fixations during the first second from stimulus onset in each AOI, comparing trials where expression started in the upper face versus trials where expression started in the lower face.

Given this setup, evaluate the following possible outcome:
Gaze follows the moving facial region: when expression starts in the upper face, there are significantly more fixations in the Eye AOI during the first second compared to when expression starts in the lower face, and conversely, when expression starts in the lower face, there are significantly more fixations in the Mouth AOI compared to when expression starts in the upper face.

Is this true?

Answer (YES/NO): YES